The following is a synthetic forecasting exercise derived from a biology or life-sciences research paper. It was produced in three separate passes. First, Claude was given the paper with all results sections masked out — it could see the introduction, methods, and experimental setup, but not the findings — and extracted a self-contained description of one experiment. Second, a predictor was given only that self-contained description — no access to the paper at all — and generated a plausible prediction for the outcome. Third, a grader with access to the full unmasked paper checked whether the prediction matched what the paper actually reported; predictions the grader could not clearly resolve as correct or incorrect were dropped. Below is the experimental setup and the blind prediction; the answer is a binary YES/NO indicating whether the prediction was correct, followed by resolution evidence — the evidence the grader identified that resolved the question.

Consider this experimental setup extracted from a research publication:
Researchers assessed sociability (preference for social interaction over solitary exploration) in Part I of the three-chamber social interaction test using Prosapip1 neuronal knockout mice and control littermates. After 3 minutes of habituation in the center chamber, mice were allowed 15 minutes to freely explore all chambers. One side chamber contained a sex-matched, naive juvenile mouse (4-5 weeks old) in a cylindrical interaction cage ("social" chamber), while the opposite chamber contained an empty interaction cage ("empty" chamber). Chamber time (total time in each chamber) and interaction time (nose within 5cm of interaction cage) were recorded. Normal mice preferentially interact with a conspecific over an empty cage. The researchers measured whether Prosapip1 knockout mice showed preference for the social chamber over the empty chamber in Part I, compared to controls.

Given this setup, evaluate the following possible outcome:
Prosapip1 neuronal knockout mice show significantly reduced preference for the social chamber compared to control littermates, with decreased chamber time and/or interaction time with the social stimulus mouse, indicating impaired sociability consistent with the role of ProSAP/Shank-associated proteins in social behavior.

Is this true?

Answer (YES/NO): NO